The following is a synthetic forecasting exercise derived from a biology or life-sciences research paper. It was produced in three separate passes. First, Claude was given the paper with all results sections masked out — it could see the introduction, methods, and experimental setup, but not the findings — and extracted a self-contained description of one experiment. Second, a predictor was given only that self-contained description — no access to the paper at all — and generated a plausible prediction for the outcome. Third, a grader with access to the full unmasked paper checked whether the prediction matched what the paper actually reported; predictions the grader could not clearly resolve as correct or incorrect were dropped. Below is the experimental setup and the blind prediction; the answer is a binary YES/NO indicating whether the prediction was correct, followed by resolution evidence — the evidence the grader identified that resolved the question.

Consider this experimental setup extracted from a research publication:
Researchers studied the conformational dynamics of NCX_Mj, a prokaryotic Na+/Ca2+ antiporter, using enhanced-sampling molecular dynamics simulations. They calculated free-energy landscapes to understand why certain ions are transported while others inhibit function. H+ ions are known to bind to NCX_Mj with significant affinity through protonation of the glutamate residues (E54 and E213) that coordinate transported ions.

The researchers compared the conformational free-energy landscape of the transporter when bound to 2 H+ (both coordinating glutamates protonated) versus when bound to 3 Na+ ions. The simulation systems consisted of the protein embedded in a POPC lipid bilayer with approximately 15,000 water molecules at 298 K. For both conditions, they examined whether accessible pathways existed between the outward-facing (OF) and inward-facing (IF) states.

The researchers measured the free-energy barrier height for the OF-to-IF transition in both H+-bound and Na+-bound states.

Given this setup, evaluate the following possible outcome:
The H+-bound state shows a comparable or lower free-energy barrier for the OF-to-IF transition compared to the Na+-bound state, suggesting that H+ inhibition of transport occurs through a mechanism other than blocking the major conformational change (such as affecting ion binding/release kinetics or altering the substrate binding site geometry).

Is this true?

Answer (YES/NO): NO